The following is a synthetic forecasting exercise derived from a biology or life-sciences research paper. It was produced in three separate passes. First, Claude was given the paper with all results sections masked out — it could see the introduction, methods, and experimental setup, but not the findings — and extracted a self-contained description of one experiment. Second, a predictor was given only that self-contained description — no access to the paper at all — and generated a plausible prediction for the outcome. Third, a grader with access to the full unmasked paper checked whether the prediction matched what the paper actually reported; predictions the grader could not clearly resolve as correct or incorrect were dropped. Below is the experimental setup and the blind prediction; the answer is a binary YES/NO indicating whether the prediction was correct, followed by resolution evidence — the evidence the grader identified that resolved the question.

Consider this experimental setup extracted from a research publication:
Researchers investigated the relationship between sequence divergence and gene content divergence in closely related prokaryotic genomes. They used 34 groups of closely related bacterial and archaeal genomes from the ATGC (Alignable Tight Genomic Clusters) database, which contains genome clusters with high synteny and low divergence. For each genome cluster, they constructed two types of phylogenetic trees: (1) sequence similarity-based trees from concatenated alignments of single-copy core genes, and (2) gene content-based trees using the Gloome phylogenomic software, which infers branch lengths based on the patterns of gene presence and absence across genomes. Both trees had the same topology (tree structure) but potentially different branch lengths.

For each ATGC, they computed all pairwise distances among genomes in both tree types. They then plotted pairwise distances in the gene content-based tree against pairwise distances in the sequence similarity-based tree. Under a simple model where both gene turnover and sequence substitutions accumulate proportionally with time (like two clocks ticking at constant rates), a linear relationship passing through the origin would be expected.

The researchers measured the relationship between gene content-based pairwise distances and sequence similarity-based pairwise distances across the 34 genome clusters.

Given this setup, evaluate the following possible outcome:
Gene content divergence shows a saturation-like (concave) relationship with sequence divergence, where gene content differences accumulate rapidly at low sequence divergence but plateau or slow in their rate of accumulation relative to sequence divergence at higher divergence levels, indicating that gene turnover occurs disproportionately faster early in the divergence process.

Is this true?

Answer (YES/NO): YES